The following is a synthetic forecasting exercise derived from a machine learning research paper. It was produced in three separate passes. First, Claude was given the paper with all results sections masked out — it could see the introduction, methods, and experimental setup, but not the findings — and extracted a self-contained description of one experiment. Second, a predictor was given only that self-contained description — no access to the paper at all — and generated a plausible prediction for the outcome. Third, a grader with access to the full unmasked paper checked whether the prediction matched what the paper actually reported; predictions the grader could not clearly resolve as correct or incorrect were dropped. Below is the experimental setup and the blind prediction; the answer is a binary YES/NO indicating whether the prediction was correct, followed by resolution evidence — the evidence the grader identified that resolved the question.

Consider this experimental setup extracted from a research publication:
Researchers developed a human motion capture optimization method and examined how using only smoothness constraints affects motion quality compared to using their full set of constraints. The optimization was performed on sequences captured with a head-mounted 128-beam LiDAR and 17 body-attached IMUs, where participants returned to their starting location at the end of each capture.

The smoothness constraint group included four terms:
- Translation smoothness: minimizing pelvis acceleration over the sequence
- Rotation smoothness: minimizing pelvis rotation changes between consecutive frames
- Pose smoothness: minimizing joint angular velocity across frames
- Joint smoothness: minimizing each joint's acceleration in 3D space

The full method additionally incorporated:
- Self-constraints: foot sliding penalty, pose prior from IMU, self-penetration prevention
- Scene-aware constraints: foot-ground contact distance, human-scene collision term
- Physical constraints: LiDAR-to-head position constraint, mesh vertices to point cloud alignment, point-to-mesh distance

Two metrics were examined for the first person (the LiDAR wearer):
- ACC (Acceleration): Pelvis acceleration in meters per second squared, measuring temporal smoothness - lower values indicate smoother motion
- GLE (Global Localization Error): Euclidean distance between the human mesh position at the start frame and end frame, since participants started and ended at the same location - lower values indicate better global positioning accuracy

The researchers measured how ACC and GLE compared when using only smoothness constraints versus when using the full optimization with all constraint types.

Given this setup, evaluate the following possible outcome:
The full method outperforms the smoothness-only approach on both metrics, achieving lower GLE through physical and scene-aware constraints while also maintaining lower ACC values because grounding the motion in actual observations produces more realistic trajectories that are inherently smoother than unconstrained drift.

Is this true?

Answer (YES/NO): NO